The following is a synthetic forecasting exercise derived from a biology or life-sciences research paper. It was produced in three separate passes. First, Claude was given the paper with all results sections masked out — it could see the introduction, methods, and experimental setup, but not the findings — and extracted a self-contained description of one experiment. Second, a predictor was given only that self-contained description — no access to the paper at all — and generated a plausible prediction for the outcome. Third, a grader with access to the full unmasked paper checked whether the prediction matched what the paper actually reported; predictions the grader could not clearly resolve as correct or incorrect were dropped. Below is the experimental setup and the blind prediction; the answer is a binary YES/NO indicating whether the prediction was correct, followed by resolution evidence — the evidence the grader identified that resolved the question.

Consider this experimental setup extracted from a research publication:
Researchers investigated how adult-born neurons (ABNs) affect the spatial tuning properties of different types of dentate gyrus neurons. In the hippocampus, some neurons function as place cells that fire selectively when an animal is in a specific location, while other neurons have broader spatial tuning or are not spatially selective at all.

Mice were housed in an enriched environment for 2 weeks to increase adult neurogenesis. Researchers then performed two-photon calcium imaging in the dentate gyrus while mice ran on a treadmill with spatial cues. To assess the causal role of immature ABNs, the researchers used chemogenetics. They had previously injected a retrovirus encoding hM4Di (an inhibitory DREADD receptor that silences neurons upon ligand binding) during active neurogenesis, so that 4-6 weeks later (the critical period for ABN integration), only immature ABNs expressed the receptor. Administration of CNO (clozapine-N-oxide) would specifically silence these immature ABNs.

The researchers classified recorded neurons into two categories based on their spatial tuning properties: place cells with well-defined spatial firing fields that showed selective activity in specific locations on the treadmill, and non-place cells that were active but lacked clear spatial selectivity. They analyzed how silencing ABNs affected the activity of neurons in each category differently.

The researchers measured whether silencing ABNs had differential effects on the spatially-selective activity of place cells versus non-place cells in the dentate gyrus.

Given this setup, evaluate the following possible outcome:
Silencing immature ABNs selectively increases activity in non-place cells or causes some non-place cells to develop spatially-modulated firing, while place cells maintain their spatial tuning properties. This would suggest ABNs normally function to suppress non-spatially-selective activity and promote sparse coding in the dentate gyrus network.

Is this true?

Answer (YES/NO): NO